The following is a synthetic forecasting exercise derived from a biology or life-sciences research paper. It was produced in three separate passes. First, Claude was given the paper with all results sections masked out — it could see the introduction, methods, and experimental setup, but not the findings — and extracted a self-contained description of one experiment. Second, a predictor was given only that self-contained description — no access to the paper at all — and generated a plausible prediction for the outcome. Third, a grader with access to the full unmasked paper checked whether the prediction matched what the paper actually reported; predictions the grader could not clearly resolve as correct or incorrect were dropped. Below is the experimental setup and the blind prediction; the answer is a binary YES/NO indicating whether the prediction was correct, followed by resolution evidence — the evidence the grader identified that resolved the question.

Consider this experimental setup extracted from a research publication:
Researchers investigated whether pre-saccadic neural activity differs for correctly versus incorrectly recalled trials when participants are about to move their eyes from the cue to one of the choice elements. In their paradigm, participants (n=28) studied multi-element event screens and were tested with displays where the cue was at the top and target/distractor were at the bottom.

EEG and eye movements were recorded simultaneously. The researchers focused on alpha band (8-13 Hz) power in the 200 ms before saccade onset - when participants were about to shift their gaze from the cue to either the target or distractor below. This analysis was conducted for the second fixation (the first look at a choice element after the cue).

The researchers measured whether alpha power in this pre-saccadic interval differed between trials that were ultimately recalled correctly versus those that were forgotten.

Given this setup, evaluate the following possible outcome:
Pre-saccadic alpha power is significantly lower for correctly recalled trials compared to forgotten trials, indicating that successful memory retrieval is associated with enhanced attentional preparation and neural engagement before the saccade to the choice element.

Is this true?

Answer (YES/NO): NO